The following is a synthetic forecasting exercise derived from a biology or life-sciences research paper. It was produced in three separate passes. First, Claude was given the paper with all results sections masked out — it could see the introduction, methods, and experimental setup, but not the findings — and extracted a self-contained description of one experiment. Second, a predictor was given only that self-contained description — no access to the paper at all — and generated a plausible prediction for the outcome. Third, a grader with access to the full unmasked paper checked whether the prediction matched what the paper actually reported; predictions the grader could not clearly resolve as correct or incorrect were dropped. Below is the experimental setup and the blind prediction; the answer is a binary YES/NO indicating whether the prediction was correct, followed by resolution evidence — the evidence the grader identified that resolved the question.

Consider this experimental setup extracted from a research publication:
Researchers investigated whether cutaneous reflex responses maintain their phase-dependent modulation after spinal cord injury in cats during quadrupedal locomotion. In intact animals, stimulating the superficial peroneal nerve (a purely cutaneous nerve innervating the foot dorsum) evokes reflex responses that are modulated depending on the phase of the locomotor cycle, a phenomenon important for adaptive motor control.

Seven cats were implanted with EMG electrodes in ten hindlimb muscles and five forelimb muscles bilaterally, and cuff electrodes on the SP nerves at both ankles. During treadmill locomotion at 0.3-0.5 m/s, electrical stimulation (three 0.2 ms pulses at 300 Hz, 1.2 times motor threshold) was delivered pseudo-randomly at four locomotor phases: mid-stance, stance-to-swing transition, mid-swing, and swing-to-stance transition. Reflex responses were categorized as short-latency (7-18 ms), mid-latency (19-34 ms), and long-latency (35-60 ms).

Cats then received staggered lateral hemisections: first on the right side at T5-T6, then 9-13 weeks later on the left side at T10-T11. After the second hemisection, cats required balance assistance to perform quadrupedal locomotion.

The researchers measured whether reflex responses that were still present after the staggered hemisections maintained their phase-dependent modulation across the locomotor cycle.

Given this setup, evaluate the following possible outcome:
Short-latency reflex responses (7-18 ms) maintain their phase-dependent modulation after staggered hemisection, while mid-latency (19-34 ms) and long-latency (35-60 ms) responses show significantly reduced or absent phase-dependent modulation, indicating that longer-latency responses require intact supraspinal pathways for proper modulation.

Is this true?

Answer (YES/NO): NO